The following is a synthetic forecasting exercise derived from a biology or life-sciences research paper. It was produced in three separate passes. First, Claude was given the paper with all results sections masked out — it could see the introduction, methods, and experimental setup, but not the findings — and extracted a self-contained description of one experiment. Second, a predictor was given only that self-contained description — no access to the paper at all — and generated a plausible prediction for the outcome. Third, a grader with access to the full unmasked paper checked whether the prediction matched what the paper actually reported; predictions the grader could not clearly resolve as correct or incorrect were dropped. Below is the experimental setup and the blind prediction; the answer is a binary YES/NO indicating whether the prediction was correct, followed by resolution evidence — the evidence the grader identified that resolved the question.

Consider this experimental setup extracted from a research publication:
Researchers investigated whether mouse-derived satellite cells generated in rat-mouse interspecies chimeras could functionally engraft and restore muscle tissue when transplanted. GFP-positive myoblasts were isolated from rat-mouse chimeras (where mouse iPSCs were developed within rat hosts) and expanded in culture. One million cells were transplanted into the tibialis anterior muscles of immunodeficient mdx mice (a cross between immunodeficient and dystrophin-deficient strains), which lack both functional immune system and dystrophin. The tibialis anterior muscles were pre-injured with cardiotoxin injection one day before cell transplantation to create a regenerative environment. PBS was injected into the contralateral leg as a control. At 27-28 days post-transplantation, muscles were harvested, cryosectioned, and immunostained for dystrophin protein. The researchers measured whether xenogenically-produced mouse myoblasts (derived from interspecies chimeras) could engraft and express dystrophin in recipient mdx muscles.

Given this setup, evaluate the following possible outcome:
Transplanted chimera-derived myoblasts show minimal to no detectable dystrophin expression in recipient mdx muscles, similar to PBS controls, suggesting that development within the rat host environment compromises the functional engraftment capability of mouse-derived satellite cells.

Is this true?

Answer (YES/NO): NO